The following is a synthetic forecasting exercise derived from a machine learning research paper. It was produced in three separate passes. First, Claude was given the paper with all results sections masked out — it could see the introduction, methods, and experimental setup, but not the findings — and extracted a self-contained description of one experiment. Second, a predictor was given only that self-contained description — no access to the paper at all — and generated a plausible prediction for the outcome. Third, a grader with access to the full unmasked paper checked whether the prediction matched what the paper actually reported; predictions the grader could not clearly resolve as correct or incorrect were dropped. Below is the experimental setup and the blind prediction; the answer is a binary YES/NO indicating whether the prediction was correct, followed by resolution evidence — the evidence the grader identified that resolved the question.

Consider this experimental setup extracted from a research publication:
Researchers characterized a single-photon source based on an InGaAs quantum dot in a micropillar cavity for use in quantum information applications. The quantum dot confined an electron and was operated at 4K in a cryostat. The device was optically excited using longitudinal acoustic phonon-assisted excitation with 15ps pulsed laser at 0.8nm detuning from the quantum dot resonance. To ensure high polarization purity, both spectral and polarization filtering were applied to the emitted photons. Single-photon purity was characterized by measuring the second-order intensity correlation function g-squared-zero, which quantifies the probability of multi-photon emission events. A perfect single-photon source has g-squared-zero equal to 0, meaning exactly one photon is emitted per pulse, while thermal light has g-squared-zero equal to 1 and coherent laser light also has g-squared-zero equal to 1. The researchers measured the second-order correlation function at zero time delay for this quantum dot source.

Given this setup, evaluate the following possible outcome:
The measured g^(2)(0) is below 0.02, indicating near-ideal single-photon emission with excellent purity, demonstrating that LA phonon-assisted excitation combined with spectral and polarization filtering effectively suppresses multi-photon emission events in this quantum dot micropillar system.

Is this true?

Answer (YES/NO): NO